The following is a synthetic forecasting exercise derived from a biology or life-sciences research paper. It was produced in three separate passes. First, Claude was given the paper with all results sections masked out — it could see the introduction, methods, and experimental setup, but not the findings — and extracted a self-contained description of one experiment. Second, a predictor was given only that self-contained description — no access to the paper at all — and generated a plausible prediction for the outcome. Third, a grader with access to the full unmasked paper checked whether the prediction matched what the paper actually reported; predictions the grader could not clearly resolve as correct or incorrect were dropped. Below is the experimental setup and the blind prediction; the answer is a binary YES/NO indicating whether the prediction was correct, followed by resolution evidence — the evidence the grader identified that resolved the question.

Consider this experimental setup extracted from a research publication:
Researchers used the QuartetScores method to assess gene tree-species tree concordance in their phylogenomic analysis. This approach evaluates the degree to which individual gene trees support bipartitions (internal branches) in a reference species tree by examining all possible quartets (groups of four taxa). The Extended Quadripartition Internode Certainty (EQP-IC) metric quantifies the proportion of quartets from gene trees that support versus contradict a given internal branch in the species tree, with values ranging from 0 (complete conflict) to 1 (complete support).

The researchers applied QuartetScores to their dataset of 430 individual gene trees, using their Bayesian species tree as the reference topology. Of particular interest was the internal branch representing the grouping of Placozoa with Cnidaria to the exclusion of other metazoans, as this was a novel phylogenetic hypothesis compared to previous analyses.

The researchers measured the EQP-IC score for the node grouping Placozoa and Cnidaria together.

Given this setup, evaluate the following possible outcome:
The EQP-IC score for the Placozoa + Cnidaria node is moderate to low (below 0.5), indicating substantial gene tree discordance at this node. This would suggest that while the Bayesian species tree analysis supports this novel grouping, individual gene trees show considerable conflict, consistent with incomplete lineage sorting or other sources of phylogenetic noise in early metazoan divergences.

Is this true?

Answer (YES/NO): NO